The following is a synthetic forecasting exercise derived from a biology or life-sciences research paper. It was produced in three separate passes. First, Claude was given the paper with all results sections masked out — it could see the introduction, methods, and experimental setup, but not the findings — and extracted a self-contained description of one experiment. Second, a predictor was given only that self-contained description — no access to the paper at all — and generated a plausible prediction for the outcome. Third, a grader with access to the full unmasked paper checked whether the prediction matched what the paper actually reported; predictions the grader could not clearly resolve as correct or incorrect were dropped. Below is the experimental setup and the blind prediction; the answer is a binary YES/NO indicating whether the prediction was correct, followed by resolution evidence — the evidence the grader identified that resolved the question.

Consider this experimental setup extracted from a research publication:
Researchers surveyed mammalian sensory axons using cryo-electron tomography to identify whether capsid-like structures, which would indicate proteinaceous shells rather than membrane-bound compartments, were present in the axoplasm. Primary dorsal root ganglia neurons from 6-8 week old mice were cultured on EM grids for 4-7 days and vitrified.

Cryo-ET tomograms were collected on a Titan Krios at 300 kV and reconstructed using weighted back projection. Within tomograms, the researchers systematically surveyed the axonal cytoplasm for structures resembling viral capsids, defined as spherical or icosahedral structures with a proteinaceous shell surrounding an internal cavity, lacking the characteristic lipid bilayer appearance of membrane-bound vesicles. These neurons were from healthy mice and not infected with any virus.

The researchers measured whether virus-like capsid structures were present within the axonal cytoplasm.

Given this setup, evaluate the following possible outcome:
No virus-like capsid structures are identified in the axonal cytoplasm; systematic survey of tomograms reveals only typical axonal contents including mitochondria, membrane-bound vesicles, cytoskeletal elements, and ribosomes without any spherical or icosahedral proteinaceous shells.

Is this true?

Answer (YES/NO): NO